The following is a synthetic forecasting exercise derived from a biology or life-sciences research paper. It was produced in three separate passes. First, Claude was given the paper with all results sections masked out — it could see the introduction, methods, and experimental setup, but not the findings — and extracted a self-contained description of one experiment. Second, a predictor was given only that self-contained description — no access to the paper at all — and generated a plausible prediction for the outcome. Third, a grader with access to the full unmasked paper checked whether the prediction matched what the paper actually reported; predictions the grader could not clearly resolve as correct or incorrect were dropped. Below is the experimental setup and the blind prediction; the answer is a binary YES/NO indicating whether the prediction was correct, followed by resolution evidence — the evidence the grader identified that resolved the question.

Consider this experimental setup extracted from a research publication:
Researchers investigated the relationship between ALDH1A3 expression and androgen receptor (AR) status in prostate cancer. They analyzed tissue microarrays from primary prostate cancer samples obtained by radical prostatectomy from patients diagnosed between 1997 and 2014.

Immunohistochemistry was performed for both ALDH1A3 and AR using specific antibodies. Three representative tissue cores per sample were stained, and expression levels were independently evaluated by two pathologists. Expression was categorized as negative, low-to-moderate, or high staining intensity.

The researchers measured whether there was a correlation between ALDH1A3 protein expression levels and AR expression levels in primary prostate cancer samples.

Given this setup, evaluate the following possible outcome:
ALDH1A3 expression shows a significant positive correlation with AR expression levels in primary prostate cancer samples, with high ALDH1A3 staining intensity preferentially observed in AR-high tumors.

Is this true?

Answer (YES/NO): NO